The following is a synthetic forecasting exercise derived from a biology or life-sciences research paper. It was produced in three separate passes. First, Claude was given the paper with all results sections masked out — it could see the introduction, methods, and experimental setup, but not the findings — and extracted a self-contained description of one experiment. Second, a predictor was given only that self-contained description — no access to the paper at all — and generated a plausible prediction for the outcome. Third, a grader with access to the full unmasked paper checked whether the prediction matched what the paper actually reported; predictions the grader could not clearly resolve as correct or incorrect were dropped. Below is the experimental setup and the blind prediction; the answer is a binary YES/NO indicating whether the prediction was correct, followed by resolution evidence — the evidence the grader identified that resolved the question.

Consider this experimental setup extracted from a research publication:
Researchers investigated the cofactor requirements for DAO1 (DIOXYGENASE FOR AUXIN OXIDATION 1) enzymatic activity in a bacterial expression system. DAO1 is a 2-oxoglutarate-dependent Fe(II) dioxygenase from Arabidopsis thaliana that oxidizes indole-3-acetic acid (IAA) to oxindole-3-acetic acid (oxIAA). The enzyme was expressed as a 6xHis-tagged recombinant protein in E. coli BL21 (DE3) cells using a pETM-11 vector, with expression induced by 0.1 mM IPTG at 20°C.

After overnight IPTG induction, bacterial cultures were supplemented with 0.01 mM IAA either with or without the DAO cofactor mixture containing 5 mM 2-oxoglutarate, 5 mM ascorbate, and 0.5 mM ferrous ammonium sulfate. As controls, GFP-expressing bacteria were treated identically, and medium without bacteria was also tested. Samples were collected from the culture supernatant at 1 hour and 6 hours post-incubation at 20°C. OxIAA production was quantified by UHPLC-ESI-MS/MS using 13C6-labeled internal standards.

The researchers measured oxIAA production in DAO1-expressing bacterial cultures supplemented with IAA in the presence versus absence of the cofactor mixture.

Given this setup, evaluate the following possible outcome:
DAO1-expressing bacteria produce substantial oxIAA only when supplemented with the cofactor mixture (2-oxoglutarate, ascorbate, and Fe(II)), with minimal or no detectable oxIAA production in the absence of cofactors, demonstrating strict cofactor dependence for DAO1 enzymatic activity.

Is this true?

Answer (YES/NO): NO